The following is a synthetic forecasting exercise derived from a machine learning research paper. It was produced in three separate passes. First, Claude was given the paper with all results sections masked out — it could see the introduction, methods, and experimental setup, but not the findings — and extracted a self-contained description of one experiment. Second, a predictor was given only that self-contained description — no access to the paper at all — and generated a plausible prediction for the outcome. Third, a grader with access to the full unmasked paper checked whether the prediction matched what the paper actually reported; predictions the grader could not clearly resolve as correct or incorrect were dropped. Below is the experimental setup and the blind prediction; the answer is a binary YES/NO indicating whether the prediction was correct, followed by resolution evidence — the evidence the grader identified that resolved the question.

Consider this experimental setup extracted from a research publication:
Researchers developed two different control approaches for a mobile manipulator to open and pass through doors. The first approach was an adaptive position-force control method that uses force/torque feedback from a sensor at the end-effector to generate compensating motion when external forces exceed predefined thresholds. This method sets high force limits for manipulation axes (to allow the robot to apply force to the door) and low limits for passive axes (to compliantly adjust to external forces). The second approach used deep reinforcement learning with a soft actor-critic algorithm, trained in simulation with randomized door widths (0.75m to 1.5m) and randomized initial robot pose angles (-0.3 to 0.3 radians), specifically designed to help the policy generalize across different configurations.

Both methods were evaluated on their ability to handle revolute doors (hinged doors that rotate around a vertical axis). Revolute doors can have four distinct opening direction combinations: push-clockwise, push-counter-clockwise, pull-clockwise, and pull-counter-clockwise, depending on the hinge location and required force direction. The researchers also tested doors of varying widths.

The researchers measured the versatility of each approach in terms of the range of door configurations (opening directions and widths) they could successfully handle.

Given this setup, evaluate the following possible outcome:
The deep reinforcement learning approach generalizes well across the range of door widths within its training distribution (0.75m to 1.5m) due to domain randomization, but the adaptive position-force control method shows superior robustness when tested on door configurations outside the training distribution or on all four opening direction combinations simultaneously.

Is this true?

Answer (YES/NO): YES